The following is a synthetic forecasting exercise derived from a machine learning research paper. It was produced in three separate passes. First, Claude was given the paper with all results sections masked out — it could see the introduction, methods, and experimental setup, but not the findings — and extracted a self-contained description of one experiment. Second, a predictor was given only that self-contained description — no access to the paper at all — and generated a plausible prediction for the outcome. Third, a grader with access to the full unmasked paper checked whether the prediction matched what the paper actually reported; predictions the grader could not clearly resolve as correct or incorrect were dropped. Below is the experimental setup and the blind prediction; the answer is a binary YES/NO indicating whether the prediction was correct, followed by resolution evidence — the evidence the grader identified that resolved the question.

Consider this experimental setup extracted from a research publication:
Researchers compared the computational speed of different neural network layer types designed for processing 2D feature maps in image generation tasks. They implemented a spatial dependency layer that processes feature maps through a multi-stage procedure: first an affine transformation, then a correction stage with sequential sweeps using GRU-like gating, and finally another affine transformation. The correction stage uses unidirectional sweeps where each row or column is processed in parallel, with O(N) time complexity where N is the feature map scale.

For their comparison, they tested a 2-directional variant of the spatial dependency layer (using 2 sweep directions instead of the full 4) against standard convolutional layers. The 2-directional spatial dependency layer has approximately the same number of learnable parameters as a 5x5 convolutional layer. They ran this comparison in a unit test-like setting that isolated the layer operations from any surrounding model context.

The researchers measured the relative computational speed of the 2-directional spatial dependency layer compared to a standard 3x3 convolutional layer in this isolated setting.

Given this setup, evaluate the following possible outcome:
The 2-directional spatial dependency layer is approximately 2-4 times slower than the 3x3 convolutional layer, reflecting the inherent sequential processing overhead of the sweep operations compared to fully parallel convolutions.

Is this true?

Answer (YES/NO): NO